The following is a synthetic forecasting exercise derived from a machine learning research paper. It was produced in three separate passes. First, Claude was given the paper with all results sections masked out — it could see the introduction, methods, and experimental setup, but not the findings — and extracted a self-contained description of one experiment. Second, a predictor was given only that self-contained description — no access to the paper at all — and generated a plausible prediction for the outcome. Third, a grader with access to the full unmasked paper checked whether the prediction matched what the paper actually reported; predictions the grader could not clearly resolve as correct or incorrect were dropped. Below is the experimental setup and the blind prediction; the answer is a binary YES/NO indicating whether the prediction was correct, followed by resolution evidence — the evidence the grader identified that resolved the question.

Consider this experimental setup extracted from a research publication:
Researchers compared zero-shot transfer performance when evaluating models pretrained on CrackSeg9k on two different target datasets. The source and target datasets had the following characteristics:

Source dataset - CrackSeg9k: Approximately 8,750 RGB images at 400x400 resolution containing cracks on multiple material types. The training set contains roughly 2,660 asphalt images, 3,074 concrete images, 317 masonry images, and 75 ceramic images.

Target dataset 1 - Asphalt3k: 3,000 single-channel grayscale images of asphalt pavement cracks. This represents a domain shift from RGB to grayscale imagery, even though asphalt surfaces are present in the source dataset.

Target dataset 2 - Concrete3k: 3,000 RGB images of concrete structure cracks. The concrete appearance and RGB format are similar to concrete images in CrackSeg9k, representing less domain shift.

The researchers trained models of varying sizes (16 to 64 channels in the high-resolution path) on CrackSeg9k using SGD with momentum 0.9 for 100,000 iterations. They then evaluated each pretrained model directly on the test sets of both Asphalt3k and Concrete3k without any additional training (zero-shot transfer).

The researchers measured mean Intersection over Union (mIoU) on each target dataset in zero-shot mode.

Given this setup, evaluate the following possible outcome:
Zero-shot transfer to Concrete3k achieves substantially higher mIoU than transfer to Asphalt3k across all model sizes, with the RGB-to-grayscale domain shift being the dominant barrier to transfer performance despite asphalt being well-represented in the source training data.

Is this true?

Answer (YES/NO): YES